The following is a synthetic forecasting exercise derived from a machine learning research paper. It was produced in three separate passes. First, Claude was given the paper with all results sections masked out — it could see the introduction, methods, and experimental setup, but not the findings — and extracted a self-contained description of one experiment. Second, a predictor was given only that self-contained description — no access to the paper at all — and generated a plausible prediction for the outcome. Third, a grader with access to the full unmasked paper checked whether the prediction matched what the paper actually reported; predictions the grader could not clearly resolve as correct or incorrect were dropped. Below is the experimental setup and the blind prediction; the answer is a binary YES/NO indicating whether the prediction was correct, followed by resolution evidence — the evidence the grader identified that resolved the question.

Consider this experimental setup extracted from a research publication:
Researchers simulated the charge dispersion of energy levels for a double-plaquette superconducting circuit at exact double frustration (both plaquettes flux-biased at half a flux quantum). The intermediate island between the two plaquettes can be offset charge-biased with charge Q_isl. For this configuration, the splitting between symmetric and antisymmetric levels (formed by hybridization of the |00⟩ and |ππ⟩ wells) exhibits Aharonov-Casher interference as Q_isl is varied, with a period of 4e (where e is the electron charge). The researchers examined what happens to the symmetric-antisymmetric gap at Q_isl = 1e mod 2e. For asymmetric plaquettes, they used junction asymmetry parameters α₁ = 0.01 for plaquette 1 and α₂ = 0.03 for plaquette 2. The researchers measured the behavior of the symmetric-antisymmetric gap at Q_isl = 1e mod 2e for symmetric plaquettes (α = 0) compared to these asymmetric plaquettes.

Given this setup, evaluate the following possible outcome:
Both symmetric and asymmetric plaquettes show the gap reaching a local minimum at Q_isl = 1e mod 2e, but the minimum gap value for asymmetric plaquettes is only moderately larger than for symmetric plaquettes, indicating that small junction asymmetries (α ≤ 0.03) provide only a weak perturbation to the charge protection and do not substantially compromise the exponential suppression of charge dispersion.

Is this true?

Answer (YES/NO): NO